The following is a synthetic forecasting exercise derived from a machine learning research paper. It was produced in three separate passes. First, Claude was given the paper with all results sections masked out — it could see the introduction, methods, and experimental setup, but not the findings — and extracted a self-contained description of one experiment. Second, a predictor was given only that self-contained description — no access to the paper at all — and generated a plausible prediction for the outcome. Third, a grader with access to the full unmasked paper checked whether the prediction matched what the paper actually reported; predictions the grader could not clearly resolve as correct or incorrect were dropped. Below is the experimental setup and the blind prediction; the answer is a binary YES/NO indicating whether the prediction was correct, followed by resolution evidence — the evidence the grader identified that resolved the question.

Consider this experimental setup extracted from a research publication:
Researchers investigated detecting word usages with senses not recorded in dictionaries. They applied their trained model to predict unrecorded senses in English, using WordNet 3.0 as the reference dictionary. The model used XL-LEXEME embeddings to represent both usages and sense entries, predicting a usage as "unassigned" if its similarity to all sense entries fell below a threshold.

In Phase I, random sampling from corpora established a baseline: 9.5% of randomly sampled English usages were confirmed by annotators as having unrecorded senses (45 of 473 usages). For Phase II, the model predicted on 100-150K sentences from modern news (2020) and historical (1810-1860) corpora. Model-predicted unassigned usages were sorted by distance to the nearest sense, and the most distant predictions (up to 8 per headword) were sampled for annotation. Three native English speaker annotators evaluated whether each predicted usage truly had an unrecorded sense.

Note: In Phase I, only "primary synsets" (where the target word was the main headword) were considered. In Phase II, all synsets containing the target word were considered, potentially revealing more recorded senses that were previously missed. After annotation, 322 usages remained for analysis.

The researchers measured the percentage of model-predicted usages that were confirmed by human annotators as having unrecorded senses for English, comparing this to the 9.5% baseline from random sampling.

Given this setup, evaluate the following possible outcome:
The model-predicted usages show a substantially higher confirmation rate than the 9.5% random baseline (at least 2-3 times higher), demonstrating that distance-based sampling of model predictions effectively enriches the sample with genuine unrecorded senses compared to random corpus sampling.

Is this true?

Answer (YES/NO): NO